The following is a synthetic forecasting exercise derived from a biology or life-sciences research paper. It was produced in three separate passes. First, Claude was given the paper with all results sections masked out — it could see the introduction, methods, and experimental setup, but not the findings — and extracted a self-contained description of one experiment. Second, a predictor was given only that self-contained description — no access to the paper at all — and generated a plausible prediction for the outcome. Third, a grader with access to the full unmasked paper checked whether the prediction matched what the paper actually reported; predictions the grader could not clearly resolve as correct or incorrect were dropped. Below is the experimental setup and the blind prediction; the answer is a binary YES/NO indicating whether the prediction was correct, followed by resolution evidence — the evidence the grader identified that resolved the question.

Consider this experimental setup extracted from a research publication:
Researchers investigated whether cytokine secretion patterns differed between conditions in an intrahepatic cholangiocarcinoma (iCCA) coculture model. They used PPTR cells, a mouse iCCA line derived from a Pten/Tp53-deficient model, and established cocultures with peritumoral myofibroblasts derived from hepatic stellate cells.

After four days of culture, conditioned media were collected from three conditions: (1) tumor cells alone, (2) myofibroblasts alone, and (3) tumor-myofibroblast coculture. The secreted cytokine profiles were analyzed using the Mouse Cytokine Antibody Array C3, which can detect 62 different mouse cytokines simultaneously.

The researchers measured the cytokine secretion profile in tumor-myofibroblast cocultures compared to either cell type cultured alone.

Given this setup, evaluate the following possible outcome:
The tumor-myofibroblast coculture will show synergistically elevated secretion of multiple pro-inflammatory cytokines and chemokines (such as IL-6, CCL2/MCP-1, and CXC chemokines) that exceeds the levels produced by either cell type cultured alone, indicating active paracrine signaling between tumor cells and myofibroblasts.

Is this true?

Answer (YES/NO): NO